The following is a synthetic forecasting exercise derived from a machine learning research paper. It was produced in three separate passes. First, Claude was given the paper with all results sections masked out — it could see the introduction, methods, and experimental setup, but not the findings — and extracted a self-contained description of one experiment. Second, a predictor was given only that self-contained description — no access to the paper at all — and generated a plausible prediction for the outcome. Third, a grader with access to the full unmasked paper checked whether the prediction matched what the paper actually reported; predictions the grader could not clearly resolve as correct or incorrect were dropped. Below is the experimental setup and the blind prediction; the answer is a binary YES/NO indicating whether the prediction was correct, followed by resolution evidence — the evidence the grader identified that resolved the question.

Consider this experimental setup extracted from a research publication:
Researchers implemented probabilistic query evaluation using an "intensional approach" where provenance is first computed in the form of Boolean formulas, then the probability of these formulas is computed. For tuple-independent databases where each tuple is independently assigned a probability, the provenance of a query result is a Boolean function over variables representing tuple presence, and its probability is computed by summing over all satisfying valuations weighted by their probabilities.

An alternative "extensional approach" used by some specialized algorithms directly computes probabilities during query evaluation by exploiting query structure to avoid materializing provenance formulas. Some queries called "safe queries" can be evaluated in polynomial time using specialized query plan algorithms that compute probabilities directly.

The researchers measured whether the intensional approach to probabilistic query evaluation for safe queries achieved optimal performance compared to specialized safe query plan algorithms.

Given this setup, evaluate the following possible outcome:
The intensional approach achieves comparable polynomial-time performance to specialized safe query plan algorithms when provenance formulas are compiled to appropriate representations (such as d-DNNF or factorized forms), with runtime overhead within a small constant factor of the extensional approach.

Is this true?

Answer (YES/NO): NO